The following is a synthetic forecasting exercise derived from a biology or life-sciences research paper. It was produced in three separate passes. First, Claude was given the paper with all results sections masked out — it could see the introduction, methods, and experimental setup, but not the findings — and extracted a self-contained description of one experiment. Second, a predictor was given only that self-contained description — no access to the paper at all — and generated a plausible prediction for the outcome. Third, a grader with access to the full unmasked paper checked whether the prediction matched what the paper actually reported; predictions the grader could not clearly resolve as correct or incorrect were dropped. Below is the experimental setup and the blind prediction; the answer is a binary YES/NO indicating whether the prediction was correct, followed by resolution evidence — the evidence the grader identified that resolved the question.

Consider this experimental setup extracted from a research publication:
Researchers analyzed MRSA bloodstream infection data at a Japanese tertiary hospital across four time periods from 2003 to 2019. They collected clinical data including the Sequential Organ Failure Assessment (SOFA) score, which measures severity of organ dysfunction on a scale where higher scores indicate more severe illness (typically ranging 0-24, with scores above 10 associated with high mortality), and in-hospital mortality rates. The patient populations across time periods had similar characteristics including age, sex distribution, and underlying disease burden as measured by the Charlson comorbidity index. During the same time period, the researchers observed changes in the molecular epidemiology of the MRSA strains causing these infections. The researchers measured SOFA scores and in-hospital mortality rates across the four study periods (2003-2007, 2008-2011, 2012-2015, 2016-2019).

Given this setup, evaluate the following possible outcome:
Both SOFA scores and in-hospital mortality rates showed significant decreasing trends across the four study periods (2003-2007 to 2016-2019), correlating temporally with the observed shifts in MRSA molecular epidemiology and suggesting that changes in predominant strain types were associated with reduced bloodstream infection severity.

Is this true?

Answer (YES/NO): YES